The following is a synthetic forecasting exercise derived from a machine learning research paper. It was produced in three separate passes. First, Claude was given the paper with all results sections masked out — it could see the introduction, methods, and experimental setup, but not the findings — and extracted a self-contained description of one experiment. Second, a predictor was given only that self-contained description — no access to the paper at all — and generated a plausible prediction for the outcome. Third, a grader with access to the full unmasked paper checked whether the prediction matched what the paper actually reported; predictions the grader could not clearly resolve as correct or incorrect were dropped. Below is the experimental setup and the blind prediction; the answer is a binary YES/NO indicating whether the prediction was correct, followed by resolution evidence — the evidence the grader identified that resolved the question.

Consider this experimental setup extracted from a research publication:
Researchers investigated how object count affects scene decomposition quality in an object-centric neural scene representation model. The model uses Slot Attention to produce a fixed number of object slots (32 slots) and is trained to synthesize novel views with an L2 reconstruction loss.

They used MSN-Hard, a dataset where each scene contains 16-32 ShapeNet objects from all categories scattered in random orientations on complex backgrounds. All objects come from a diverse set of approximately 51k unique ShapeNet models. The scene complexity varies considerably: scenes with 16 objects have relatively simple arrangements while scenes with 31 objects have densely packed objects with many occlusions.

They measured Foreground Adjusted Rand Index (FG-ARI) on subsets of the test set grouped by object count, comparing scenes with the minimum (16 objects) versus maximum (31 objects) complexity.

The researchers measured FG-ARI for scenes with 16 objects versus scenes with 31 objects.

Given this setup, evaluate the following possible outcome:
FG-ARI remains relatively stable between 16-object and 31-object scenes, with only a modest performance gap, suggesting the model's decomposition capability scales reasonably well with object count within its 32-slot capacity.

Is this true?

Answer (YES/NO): YES